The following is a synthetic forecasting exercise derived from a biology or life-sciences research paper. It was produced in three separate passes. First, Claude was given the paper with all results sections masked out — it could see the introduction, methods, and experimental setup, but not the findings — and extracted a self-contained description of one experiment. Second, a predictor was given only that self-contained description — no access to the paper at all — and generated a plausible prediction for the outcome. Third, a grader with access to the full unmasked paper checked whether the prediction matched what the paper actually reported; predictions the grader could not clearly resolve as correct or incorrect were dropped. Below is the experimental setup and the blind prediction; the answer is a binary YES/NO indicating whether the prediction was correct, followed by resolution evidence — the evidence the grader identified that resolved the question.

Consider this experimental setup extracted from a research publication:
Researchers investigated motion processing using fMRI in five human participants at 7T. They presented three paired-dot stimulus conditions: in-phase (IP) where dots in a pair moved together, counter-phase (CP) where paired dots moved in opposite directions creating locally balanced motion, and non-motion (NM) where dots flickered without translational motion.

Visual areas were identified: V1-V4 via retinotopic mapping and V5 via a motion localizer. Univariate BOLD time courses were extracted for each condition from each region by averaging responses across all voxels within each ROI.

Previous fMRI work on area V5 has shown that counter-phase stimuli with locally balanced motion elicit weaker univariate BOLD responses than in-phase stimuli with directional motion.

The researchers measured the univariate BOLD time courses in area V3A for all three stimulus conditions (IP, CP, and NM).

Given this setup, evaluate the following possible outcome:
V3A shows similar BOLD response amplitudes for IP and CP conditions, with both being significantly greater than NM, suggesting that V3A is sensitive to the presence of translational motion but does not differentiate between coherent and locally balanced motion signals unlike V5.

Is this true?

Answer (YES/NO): NO